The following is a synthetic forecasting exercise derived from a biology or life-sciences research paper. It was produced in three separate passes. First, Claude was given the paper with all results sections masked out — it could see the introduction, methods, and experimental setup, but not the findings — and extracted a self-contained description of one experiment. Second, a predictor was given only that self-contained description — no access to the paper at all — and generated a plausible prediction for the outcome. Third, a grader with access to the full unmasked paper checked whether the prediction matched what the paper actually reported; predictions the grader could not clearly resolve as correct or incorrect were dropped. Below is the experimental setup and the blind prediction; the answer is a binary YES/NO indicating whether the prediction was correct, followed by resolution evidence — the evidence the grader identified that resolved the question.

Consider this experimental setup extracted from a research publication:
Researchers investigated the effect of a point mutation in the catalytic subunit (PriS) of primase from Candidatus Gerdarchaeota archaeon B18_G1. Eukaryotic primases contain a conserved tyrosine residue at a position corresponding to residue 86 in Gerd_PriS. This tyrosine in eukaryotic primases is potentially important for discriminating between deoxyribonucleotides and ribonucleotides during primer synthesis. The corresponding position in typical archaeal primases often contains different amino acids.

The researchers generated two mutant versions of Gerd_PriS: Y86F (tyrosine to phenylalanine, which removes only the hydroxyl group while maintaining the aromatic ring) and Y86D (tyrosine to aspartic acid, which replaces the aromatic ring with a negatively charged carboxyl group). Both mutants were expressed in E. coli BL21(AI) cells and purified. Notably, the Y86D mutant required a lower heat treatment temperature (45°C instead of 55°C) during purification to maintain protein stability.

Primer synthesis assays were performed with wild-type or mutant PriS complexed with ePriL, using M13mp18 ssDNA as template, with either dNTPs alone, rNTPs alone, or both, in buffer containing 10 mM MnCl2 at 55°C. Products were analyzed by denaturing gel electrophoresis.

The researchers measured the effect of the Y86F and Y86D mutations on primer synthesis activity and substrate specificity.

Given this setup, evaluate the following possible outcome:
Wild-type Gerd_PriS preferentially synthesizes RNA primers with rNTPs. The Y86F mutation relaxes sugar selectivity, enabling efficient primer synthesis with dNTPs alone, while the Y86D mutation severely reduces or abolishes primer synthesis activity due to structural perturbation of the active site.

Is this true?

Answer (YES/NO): NO